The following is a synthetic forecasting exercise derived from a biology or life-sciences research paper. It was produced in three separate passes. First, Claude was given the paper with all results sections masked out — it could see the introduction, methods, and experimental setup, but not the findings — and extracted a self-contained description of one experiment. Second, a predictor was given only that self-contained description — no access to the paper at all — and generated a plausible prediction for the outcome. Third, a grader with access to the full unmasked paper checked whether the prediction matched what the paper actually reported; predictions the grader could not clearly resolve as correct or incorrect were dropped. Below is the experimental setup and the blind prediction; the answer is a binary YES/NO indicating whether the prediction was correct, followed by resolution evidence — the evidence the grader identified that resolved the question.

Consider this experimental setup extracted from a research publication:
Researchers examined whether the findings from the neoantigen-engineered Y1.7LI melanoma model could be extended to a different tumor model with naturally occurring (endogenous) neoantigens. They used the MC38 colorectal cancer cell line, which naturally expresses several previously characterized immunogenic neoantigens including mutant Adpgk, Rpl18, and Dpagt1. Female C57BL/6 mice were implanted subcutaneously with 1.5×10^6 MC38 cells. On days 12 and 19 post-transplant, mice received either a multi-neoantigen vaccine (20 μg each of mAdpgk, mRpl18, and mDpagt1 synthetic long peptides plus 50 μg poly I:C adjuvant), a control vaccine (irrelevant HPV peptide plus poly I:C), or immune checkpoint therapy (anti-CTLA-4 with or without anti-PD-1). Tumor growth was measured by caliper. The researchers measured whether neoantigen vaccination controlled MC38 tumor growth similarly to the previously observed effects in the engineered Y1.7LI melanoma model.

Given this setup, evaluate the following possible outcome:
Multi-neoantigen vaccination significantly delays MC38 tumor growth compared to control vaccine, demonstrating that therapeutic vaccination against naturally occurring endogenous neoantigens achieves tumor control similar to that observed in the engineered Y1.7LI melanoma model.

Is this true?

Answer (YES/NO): NO